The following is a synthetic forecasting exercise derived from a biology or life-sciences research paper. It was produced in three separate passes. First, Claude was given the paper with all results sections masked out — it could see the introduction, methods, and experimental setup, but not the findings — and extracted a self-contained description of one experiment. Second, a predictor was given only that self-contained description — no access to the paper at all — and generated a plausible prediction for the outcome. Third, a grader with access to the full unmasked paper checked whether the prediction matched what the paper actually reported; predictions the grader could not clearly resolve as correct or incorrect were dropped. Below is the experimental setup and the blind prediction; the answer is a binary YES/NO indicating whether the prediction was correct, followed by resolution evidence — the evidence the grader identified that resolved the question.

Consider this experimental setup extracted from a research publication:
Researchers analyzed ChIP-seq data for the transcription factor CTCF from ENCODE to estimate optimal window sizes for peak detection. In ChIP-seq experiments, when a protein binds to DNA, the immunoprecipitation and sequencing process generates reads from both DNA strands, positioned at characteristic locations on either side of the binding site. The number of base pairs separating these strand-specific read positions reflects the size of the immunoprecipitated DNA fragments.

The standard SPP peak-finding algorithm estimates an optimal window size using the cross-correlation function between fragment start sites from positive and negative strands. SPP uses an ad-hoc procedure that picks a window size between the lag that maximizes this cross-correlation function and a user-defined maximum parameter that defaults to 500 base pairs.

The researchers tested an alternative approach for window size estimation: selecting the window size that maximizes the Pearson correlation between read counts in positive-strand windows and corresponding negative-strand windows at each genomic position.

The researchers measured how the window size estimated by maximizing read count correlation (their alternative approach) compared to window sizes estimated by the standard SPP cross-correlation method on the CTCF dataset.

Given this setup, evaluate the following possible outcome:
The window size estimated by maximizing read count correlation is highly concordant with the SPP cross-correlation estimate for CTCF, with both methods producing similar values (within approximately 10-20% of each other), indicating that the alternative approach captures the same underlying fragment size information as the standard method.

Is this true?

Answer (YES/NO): NO